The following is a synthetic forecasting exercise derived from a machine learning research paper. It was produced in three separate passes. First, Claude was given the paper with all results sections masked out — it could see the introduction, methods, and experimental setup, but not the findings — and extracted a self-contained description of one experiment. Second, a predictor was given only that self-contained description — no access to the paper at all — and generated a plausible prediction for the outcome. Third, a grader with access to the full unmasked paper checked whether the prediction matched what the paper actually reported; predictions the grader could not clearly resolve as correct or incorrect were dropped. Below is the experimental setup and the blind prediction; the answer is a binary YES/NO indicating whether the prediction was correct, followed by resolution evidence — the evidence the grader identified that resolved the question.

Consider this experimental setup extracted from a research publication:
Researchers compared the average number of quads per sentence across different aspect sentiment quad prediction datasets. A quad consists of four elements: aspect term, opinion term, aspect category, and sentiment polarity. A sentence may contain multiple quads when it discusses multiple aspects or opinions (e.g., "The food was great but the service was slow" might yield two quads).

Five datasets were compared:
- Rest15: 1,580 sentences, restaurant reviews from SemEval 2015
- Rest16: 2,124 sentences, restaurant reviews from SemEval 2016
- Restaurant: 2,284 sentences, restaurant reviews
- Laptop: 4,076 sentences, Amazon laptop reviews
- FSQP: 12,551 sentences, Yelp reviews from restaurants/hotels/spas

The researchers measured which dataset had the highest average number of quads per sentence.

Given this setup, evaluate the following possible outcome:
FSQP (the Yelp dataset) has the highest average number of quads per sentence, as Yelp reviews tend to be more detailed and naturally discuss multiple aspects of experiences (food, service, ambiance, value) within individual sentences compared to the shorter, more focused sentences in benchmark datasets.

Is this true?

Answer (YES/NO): NO